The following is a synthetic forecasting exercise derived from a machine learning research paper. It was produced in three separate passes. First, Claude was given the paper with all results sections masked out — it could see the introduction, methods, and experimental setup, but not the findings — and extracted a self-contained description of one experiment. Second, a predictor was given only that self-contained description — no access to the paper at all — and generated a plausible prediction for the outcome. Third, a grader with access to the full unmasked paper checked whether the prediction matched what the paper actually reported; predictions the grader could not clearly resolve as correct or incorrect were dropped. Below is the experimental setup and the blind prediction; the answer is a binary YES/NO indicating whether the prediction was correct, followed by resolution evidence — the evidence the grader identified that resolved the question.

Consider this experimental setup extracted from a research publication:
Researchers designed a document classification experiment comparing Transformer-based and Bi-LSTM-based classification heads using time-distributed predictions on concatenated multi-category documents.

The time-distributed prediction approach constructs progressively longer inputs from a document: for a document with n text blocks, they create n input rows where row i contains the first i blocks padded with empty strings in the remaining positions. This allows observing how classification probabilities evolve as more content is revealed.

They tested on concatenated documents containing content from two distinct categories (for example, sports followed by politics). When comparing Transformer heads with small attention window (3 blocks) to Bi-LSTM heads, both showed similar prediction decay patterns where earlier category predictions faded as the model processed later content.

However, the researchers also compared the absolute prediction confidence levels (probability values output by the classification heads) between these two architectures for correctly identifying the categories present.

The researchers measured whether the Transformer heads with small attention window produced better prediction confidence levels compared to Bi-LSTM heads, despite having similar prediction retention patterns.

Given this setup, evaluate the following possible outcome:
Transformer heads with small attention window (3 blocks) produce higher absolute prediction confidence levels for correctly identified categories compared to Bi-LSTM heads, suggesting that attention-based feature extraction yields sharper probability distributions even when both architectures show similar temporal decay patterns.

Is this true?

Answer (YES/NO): YES